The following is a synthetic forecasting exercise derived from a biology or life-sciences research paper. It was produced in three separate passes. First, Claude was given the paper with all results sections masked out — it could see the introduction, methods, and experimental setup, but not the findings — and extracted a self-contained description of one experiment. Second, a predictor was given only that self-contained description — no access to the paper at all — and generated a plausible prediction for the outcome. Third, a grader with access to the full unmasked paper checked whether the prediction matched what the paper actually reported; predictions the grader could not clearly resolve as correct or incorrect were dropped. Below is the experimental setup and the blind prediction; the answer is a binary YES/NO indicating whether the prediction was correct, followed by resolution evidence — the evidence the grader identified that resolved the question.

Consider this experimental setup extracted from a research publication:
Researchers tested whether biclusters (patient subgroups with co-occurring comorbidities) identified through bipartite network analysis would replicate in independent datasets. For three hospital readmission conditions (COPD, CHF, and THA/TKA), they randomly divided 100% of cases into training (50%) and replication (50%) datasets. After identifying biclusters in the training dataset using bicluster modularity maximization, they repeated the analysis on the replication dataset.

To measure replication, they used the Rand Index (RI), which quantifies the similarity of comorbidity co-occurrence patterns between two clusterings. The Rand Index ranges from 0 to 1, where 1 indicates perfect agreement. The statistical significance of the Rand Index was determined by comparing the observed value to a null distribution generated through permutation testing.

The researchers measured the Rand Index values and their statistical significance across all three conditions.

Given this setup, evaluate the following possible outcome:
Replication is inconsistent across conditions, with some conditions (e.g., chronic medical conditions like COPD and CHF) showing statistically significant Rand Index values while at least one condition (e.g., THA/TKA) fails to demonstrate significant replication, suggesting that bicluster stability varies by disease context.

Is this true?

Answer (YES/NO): NO